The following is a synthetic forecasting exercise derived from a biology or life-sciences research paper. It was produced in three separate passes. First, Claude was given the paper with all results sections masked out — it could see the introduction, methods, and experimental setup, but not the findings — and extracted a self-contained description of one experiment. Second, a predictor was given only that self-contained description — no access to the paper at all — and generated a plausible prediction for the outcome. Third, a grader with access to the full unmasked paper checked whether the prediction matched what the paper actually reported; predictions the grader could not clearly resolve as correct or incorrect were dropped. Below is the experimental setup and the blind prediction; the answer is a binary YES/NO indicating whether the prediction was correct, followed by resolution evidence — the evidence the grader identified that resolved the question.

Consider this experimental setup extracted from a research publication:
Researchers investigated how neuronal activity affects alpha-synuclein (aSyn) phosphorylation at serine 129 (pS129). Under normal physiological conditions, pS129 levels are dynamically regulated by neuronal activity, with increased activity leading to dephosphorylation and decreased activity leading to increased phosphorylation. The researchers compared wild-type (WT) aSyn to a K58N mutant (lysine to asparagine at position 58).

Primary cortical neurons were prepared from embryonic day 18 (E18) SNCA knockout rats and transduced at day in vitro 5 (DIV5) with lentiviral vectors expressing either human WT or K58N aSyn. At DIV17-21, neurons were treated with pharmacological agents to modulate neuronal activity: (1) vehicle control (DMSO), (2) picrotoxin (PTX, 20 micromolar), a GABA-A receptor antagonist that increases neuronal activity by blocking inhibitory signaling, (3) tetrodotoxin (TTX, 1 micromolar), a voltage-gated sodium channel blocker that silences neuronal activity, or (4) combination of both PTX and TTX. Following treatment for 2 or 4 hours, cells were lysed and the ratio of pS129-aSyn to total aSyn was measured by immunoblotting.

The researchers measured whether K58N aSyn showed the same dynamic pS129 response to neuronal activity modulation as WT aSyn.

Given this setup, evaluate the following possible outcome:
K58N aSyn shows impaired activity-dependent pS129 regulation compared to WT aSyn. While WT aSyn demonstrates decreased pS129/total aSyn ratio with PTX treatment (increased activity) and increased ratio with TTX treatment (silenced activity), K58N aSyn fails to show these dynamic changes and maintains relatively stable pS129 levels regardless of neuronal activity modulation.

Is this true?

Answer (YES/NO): NO